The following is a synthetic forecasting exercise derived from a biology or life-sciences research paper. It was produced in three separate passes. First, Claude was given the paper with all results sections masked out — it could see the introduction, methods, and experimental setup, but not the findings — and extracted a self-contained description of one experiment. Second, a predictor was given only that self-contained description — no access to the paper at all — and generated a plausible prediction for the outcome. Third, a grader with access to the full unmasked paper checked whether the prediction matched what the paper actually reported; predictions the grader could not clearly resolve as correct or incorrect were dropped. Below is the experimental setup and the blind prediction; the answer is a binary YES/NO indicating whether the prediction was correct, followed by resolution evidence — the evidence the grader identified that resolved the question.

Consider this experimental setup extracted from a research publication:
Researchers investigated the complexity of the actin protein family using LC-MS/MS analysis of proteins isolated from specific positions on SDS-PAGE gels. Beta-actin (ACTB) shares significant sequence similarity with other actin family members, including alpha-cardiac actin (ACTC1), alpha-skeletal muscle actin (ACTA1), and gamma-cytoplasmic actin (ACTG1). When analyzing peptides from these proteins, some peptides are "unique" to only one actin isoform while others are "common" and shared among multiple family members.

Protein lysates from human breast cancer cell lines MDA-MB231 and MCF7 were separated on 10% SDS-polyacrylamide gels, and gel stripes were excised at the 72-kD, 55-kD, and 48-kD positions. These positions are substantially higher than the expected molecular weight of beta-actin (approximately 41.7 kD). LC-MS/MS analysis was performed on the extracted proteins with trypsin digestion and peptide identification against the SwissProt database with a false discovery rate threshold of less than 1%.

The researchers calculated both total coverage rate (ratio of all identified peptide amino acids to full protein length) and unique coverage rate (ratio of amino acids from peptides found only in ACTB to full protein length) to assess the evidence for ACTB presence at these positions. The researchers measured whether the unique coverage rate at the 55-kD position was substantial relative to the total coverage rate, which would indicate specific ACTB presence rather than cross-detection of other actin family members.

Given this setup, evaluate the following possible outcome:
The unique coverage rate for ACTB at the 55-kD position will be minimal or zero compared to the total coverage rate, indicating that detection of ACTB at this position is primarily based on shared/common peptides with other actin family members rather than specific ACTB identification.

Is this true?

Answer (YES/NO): NO